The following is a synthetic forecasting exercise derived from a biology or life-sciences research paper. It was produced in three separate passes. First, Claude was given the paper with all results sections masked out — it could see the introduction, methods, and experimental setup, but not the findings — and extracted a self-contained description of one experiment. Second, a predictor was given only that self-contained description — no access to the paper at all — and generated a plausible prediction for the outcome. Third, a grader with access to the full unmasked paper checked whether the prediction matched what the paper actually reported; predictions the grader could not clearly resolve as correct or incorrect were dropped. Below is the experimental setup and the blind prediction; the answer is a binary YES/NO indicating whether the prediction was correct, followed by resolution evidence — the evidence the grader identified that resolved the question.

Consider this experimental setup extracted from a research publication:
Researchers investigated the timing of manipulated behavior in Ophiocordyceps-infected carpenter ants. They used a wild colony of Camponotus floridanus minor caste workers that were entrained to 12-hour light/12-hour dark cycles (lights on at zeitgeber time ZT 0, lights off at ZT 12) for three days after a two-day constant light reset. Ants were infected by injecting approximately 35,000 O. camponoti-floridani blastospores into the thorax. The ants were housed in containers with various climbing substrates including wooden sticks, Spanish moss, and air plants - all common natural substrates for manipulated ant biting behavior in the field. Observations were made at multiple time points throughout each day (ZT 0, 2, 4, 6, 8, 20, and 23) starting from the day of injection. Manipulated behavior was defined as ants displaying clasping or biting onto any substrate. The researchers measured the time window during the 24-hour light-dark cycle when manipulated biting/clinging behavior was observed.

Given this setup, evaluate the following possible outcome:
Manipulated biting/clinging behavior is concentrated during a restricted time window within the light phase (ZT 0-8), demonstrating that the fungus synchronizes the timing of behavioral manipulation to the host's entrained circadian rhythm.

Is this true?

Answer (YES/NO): NO